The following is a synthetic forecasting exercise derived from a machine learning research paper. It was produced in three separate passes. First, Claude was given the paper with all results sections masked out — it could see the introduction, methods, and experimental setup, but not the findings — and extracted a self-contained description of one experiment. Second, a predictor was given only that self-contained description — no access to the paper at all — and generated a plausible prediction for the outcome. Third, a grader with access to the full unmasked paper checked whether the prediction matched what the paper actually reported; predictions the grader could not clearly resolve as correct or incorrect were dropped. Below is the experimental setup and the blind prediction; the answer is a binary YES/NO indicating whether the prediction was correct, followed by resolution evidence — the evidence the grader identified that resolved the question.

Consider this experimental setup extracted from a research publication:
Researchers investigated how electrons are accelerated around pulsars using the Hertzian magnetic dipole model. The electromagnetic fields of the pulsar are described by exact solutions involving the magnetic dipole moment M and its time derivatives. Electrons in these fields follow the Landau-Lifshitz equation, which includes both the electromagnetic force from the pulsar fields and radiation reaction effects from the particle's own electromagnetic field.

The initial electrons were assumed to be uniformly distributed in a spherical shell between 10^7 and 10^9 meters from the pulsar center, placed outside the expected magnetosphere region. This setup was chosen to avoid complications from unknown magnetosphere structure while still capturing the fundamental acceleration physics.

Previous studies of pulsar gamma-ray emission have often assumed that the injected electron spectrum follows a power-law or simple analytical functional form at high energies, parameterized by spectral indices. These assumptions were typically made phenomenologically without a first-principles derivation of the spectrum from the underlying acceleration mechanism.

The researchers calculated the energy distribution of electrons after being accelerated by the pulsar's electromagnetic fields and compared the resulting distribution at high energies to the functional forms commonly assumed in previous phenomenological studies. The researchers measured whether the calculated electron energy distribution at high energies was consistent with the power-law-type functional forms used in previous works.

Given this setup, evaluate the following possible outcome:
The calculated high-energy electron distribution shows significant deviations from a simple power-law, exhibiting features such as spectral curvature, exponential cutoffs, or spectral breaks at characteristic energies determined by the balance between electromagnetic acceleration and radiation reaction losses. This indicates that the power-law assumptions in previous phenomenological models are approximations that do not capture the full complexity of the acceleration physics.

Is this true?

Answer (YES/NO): NO